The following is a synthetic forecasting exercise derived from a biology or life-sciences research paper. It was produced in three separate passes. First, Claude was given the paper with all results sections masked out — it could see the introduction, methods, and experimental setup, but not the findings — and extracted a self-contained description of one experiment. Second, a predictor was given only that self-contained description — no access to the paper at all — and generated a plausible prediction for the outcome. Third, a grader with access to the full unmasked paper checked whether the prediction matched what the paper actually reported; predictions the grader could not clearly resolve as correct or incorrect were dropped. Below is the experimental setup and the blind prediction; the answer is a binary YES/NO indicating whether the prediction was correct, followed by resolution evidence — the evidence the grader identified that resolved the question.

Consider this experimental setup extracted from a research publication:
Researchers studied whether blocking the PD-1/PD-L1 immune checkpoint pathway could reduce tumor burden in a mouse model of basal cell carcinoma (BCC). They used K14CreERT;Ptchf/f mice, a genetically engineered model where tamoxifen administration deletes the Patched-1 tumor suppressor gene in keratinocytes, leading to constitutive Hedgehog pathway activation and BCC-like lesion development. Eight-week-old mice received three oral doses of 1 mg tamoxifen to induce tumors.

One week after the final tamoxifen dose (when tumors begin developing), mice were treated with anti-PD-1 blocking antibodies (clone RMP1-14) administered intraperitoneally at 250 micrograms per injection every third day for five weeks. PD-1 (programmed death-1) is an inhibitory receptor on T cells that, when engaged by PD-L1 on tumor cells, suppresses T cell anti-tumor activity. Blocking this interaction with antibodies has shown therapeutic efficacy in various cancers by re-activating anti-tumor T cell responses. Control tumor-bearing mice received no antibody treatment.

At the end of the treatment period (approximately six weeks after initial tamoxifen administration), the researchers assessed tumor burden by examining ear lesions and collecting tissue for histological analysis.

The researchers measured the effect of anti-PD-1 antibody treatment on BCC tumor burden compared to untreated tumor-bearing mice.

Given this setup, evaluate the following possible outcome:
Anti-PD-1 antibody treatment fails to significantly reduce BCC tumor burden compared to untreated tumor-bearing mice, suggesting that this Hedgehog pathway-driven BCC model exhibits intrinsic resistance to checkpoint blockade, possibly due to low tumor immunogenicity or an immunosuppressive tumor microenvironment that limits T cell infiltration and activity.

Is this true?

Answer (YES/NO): YES